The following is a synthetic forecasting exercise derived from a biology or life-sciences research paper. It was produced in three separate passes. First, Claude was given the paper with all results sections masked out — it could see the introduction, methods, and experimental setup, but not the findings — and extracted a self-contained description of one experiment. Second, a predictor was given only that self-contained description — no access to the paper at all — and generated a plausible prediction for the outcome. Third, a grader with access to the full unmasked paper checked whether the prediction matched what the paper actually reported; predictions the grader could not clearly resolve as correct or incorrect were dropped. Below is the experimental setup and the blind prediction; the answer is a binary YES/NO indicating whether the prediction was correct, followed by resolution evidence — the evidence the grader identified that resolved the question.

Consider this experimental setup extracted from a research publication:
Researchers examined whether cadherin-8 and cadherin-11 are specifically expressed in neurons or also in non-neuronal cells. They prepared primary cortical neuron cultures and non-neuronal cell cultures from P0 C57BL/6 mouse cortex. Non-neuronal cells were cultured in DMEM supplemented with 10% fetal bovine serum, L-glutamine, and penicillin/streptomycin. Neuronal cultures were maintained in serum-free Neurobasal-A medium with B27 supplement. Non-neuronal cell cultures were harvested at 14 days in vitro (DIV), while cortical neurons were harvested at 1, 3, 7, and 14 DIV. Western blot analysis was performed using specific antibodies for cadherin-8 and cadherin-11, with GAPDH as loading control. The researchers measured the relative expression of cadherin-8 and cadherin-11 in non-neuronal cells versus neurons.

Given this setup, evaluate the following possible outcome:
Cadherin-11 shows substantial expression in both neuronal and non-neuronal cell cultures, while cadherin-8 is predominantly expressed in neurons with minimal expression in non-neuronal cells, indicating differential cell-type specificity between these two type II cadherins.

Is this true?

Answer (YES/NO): YES